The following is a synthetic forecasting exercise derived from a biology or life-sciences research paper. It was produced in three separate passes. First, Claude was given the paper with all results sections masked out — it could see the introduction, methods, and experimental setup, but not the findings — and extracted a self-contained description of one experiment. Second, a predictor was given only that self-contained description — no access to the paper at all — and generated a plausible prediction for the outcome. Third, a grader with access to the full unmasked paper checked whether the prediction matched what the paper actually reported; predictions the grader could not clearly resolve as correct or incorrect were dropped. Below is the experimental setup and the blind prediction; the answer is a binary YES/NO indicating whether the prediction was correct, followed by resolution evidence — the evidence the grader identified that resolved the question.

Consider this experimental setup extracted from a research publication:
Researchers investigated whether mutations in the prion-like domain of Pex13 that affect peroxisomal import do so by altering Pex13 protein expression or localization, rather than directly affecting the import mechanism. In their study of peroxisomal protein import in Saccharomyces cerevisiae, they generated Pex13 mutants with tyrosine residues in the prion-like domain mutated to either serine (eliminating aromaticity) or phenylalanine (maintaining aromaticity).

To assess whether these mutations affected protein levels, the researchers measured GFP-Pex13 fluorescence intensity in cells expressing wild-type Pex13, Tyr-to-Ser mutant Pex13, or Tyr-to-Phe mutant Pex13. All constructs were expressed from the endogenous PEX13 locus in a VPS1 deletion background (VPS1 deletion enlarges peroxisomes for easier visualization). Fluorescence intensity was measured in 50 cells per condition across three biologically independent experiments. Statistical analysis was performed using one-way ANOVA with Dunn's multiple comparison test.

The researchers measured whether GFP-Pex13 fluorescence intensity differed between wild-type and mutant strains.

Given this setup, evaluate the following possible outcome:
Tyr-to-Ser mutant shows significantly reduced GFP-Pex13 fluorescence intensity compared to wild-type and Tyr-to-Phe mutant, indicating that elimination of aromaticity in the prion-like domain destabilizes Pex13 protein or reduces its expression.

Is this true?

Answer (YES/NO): NO